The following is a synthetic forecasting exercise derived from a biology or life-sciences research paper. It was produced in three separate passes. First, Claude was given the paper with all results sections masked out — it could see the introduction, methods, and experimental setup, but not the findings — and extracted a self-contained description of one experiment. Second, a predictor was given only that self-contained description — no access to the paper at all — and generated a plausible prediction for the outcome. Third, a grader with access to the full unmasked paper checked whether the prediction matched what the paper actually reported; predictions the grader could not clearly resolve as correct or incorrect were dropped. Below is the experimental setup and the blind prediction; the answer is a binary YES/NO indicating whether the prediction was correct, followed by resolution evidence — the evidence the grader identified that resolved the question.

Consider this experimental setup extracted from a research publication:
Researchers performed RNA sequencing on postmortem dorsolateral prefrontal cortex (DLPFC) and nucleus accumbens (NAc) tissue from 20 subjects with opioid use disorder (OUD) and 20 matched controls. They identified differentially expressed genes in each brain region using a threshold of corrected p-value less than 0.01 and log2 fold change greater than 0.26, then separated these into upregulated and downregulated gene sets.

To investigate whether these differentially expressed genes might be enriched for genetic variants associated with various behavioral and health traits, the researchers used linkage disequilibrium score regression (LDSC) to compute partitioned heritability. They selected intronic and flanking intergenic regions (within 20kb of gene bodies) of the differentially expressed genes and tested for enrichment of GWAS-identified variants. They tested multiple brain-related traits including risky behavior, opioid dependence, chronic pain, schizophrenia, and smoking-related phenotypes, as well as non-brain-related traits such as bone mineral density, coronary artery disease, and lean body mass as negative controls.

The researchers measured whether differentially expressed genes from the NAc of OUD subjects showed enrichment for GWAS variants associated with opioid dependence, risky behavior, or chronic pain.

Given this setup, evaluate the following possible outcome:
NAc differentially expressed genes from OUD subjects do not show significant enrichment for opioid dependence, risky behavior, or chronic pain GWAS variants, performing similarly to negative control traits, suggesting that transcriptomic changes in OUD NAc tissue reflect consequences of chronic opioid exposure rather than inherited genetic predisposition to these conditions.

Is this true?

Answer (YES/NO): NO